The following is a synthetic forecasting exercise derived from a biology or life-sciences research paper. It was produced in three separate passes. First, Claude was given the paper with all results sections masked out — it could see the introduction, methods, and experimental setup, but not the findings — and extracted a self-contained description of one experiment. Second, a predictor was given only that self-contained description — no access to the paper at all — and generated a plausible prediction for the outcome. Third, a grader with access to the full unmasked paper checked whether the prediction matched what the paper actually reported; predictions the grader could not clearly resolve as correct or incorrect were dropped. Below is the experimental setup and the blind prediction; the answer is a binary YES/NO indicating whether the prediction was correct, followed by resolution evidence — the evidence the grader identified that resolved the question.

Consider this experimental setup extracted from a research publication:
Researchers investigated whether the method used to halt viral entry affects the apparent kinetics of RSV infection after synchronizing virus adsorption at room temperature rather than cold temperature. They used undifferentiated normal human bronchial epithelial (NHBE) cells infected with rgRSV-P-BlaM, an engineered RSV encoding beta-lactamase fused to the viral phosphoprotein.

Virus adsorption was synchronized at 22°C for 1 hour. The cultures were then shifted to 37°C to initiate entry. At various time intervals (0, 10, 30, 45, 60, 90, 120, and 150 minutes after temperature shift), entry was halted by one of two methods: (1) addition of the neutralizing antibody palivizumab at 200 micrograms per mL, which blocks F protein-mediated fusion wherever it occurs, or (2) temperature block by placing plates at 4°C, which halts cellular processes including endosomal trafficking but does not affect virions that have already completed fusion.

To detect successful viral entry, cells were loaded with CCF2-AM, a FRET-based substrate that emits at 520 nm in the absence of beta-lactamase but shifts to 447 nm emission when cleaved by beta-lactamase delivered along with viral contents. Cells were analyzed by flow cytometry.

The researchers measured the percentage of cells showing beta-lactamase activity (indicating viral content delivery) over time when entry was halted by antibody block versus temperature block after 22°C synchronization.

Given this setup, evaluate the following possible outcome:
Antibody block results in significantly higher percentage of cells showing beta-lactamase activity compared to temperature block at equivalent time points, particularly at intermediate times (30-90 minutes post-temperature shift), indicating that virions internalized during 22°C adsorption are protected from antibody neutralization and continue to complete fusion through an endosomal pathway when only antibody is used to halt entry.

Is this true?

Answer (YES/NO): NO